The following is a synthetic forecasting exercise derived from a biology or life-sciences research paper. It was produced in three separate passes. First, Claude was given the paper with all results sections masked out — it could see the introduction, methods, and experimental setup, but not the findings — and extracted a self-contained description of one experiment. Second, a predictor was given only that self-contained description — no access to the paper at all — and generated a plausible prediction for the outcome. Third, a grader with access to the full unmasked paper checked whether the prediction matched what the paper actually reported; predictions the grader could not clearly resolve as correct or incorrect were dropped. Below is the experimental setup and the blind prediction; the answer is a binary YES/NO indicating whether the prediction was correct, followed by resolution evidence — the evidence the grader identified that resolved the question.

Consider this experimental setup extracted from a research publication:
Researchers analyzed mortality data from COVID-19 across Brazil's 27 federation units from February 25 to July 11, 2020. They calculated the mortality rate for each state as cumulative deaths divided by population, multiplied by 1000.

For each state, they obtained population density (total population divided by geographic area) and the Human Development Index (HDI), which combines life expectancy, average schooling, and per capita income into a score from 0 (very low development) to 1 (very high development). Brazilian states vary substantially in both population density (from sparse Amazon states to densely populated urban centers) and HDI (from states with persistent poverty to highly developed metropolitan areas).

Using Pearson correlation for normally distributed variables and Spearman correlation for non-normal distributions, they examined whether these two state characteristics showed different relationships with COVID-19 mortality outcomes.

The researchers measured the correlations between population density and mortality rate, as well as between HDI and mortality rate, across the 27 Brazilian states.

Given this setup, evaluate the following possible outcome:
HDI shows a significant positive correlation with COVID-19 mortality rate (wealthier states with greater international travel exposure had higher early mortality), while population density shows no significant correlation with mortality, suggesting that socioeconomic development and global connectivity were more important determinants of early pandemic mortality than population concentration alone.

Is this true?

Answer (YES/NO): NO